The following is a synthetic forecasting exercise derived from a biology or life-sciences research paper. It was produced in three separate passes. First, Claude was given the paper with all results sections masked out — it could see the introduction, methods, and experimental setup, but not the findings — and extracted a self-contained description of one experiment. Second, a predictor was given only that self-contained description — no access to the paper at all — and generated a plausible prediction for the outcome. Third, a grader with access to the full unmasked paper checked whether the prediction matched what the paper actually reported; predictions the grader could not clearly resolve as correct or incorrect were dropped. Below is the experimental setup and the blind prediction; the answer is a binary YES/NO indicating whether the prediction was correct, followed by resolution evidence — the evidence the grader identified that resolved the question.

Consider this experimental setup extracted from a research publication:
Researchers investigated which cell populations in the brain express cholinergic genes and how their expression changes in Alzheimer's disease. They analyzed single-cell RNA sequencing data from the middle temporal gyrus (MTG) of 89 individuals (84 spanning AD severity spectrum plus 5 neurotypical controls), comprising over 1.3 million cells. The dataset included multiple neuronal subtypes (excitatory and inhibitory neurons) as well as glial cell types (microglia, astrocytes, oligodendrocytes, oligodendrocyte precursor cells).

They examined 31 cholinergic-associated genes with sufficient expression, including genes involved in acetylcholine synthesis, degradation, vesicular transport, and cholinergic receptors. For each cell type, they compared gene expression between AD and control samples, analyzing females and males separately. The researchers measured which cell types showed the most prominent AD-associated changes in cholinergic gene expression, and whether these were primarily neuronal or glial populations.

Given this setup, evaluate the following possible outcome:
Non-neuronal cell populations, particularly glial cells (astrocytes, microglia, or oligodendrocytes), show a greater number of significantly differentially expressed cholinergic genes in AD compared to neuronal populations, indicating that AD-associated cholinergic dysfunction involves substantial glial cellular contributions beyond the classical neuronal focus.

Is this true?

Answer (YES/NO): NO